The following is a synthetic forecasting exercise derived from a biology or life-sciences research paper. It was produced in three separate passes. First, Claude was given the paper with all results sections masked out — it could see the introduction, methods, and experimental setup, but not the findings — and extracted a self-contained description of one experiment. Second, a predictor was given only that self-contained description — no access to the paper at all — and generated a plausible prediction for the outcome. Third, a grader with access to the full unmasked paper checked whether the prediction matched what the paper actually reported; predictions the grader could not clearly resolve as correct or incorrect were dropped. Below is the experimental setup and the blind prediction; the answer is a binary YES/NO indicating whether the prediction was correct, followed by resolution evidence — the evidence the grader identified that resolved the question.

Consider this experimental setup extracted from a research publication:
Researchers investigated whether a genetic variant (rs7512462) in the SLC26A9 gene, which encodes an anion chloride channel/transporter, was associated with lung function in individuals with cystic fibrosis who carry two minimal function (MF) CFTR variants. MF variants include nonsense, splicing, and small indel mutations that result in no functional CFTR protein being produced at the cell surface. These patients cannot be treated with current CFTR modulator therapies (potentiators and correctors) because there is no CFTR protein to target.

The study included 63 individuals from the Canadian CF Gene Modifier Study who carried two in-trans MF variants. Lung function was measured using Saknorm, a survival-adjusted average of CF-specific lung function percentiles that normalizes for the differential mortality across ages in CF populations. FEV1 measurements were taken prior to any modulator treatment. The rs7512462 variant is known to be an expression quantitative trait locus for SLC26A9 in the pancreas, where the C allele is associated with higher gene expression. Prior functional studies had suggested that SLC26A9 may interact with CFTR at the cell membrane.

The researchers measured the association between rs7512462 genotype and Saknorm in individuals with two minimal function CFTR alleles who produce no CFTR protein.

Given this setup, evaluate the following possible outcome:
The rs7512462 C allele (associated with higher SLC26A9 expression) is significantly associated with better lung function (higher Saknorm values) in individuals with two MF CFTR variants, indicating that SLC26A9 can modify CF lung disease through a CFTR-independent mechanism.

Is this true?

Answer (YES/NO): YES